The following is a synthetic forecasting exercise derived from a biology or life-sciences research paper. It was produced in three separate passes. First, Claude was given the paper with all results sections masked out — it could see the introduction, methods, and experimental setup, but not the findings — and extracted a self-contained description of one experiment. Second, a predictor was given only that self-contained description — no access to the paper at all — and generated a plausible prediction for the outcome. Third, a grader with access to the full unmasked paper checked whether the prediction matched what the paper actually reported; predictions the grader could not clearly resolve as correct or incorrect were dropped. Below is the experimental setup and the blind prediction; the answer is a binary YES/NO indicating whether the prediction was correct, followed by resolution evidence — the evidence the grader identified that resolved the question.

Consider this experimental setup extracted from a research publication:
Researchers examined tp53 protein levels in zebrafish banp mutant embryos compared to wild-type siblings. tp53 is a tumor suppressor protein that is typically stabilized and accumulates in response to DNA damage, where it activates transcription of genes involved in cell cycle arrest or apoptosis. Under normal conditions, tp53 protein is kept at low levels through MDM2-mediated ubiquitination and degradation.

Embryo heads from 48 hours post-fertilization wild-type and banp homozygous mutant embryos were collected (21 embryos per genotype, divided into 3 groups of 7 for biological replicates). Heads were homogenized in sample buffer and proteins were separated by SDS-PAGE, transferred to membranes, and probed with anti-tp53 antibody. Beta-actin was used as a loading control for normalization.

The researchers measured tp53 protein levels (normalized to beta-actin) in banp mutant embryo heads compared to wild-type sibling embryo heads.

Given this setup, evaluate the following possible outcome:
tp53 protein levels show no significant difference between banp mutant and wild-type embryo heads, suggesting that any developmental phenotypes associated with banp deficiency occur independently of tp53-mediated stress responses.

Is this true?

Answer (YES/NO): NO